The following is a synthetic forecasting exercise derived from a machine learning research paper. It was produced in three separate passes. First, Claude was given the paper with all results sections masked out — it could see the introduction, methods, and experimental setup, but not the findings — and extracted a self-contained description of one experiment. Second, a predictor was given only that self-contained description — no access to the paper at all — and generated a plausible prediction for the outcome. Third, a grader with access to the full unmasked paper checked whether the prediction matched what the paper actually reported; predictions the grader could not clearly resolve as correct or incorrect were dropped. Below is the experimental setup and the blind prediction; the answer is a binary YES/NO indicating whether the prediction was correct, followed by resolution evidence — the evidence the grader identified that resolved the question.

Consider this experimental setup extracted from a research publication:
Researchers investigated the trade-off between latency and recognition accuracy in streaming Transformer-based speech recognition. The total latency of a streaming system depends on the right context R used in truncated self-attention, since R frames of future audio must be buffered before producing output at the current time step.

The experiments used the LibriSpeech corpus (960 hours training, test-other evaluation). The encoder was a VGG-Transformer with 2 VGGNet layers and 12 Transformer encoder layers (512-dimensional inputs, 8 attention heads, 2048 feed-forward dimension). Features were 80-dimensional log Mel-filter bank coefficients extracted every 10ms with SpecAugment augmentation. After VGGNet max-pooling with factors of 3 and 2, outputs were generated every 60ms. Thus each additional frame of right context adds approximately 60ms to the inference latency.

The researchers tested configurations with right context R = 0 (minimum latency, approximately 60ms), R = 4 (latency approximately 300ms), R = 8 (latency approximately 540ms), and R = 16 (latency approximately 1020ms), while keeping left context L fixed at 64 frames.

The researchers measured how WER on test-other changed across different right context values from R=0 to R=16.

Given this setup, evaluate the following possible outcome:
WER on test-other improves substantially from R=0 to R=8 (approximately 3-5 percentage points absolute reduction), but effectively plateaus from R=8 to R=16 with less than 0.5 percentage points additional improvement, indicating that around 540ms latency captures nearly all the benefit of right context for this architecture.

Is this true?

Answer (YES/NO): NO